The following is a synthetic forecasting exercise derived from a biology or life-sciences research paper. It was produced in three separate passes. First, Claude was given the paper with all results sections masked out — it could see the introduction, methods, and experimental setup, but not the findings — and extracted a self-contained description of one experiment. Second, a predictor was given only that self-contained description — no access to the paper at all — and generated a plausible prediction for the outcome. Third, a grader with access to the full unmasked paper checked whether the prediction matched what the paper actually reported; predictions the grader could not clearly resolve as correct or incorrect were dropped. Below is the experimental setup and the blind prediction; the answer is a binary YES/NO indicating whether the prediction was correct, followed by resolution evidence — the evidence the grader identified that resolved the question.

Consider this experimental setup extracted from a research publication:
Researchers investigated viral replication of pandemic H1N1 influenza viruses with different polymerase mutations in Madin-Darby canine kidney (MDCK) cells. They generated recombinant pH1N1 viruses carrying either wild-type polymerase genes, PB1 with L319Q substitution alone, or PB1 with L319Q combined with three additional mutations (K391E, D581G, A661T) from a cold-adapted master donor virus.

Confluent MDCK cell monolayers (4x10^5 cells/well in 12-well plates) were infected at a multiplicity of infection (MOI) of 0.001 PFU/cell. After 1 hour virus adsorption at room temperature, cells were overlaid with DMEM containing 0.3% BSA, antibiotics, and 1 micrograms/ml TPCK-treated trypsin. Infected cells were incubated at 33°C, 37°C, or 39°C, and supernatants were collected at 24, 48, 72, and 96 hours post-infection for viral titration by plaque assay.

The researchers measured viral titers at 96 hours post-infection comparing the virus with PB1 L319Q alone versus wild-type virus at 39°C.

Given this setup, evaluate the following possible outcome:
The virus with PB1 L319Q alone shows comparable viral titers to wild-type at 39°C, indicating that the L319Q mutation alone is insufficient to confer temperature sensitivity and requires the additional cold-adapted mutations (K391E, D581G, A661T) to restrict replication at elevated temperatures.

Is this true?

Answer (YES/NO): NO